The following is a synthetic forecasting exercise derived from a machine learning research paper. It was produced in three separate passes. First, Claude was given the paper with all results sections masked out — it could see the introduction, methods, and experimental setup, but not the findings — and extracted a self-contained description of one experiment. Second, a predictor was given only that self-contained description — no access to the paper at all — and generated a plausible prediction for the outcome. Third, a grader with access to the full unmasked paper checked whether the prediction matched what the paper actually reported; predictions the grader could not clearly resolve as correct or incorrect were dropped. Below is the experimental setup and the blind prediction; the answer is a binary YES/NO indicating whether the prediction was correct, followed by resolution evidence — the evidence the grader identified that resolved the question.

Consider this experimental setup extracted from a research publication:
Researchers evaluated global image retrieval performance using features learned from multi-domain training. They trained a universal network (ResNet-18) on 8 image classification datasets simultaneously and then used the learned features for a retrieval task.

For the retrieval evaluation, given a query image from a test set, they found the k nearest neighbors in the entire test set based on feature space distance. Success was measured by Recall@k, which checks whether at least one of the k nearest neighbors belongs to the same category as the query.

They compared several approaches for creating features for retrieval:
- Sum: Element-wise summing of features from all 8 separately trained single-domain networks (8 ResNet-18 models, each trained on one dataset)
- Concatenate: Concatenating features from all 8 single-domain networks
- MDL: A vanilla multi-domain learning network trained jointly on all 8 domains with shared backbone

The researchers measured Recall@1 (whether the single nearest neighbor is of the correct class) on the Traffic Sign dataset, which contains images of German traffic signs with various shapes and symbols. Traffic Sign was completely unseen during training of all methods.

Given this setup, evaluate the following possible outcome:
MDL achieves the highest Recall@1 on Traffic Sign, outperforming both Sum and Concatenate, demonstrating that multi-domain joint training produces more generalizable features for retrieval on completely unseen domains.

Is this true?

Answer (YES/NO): NO